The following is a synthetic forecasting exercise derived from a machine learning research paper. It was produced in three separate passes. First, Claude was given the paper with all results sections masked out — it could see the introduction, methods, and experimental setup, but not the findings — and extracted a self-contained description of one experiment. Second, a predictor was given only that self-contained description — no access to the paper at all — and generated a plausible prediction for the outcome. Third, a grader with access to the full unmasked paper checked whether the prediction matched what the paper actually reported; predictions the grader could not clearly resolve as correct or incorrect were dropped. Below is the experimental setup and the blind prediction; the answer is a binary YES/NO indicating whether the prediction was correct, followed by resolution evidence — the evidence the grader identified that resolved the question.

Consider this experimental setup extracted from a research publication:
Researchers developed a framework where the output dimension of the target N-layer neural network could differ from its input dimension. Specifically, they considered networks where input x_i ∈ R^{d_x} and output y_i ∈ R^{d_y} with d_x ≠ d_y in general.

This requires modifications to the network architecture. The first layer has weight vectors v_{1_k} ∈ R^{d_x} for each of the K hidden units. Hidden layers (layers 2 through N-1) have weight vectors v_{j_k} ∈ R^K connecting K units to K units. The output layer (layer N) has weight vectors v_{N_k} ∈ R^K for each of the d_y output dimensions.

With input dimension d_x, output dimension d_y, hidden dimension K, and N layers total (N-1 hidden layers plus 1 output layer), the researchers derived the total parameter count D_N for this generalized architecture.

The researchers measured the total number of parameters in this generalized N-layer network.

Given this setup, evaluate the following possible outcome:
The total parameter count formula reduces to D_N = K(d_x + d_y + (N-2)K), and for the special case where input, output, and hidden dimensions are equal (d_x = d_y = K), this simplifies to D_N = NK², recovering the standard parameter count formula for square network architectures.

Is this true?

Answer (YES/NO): YES